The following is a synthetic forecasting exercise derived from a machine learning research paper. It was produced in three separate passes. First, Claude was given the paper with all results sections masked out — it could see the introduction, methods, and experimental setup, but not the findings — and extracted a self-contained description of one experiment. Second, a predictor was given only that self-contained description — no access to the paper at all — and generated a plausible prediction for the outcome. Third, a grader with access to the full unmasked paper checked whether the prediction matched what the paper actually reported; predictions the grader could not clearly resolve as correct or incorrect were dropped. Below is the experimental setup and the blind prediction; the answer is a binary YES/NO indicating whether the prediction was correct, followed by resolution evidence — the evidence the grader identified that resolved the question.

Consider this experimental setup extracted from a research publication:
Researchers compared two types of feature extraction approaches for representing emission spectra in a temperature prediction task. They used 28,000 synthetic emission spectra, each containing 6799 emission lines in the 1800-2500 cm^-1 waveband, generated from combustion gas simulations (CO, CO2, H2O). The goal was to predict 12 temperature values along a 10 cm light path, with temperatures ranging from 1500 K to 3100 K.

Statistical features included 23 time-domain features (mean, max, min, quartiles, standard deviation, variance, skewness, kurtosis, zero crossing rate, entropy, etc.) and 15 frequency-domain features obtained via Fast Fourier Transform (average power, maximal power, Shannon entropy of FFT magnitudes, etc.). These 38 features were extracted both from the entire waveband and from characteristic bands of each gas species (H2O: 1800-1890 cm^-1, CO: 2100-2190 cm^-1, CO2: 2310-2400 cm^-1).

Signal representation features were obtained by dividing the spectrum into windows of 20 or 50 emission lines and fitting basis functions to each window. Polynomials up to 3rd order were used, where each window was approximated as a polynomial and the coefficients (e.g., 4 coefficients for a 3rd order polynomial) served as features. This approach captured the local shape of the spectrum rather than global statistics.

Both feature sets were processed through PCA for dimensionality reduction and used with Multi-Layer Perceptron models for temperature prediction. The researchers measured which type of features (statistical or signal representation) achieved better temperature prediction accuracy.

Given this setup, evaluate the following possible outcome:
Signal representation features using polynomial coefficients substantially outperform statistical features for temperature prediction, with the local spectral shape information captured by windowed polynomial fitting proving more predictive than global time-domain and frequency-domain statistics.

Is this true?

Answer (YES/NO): YES